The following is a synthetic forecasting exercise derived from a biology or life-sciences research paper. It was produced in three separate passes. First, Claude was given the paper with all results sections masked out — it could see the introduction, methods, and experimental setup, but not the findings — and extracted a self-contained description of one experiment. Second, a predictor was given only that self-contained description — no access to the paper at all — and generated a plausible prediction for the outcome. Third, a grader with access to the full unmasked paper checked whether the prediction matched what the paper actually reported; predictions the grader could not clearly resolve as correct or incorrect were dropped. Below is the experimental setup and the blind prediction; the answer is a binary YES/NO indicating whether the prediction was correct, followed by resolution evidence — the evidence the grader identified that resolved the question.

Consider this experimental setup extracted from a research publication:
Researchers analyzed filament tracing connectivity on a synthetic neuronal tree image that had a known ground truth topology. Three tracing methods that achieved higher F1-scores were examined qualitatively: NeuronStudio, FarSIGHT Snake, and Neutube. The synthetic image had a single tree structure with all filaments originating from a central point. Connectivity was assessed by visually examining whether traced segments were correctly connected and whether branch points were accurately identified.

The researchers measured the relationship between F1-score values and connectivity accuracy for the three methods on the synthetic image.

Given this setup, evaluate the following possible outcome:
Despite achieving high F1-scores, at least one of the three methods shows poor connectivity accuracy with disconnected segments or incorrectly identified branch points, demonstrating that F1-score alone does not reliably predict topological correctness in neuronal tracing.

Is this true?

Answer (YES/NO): NO